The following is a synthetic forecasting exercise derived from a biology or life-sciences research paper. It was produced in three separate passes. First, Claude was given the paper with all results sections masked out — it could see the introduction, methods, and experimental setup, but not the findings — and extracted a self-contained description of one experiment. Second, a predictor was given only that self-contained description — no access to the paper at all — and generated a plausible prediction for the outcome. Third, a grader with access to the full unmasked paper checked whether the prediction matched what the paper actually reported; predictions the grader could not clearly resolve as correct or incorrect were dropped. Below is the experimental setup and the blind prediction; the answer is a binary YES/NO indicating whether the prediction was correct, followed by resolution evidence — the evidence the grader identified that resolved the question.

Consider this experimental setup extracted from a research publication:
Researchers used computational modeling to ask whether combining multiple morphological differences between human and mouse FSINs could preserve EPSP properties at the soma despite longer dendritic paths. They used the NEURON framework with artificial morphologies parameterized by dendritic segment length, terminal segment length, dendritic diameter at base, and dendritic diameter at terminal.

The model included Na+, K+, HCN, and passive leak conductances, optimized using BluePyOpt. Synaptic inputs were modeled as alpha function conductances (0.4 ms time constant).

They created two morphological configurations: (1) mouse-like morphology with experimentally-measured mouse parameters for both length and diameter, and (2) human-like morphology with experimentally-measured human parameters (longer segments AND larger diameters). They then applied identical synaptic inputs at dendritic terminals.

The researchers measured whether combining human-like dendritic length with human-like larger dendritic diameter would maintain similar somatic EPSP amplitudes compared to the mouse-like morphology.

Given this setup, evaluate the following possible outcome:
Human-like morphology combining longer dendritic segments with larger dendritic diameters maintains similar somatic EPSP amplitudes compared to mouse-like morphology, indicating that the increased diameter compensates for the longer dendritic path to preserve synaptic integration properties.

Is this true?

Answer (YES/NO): NO